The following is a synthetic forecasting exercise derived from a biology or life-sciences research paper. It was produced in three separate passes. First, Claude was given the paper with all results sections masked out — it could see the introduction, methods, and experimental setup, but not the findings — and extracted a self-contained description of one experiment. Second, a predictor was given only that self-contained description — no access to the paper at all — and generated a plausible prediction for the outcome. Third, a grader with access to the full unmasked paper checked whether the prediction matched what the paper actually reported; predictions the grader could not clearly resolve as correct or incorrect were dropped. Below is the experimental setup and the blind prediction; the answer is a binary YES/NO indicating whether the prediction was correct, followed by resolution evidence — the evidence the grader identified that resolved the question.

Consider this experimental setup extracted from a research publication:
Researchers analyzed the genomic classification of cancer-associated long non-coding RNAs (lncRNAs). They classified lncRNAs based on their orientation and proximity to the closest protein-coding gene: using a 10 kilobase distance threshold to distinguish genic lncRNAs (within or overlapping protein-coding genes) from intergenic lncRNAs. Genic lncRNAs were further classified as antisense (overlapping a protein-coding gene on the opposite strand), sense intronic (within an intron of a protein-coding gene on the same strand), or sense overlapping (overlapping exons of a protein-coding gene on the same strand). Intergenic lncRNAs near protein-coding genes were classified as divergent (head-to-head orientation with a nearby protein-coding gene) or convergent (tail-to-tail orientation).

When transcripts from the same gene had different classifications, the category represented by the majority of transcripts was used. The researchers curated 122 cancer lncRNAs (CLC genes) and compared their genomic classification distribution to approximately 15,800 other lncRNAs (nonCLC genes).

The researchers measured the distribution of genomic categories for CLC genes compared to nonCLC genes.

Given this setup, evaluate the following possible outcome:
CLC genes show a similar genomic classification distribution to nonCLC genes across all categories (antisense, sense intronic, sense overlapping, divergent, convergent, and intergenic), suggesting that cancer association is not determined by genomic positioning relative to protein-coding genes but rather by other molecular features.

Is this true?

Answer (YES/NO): NO